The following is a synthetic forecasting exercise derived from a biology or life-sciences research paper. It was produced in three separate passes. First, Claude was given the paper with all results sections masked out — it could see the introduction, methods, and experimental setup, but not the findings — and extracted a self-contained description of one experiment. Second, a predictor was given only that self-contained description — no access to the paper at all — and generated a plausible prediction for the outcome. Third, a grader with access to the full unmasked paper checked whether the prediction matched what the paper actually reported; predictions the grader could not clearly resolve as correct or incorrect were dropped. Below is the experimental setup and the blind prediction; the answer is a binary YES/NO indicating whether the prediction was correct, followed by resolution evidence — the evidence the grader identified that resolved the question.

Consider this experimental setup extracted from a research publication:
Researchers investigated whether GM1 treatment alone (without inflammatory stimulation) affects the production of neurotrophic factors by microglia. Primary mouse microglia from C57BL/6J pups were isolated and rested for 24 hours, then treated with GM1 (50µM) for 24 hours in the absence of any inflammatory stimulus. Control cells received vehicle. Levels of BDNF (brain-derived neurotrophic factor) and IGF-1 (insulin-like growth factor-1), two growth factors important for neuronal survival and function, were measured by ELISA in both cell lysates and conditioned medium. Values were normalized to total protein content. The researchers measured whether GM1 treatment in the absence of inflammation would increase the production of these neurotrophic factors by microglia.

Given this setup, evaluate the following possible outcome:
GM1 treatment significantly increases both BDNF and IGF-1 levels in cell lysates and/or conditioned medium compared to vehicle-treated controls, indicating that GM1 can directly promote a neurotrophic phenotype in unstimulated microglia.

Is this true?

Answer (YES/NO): NO